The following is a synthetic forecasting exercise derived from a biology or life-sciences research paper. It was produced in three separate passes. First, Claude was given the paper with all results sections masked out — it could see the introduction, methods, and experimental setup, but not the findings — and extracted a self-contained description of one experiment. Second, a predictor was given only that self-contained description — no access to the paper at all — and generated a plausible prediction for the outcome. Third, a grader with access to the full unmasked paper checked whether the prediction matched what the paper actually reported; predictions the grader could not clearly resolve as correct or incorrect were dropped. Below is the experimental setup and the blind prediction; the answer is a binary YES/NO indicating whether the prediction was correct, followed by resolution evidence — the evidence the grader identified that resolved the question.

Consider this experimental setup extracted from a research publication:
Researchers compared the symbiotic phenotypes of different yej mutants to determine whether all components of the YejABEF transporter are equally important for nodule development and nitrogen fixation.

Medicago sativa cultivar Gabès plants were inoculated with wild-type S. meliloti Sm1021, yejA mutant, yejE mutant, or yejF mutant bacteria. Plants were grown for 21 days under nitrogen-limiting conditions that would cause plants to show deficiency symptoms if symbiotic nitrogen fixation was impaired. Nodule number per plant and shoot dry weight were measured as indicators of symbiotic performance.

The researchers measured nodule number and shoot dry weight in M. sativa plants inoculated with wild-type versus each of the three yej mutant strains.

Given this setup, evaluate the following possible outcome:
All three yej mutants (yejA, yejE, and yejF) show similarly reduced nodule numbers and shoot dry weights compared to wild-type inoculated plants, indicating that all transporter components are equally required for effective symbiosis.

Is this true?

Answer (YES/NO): NO